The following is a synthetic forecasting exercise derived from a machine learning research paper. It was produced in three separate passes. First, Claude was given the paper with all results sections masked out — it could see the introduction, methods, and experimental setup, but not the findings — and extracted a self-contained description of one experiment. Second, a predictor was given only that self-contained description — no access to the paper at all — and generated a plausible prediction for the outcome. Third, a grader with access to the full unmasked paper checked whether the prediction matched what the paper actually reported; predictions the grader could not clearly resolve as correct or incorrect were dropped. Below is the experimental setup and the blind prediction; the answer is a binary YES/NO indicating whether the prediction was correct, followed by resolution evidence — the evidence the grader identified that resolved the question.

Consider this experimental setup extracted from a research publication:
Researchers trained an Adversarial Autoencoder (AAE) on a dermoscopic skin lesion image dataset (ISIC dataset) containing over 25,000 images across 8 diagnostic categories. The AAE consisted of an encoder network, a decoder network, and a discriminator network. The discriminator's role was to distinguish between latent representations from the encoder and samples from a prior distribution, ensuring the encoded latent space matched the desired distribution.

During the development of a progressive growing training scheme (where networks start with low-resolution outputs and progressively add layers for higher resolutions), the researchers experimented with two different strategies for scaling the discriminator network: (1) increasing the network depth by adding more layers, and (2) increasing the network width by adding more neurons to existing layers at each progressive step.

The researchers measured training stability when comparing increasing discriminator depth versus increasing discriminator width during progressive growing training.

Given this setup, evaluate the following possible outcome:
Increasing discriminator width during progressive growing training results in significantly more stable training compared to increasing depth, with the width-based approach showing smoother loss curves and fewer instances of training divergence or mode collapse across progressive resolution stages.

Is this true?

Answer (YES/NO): NO